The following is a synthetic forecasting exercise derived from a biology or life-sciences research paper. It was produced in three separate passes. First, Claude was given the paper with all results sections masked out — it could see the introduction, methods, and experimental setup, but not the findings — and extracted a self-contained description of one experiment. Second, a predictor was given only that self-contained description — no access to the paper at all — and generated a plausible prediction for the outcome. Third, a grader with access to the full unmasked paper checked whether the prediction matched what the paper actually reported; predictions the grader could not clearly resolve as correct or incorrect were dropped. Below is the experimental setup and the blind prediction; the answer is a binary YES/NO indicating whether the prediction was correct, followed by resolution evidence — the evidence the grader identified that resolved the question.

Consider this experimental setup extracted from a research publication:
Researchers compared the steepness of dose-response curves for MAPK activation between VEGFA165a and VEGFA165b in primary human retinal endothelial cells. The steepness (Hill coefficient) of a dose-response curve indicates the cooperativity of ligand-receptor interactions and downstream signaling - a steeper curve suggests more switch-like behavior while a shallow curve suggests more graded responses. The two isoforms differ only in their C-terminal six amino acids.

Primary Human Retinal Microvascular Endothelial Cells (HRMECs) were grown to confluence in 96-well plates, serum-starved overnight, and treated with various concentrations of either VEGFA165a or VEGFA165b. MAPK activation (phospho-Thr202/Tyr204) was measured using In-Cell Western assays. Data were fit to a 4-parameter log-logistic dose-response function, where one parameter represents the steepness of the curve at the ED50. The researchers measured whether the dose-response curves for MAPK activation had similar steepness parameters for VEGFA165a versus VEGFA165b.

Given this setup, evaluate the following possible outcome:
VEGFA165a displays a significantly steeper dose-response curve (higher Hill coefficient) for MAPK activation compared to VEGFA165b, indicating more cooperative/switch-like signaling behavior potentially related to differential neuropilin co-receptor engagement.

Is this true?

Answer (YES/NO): YES